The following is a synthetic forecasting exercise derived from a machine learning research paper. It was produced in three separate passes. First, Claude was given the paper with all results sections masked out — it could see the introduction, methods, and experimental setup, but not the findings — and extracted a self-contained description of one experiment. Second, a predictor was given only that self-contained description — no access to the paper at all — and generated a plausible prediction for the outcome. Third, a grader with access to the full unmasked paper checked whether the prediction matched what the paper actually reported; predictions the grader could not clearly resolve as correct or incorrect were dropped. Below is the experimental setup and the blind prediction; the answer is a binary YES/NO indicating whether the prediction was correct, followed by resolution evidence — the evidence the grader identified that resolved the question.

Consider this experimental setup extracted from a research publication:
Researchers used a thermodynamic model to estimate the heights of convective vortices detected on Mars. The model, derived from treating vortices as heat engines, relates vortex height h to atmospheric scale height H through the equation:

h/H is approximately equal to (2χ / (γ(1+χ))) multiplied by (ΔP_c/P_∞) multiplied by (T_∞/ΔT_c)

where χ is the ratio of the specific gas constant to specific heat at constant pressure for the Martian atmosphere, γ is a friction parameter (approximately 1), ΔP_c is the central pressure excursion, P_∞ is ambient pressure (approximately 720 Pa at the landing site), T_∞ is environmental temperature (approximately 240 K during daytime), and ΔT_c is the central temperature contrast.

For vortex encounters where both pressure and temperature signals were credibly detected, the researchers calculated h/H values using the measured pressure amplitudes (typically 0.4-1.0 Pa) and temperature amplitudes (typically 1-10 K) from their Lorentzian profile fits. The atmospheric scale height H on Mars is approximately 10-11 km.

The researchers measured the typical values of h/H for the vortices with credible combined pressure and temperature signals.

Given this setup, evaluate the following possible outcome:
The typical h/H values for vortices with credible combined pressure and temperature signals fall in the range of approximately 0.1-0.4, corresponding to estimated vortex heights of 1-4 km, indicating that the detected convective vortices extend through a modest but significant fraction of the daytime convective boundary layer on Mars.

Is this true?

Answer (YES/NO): NO